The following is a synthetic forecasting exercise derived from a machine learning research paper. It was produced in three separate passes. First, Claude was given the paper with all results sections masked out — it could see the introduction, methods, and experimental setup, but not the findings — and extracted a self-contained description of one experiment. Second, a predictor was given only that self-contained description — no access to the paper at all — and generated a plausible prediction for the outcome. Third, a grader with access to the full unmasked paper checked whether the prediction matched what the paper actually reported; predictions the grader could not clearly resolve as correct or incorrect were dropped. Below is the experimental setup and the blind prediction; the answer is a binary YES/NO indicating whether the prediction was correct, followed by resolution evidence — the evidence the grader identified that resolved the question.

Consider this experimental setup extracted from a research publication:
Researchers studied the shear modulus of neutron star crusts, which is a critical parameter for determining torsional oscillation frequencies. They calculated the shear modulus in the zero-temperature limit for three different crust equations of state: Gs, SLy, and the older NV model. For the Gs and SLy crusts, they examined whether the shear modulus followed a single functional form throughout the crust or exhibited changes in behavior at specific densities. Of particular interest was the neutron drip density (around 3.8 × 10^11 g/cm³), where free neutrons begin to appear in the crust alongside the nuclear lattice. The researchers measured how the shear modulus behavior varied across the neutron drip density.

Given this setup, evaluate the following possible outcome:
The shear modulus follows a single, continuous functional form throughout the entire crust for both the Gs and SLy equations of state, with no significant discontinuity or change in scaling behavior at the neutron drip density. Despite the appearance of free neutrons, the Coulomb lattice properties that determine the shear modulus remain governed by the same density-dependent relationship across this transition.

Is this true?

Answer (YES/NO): NO